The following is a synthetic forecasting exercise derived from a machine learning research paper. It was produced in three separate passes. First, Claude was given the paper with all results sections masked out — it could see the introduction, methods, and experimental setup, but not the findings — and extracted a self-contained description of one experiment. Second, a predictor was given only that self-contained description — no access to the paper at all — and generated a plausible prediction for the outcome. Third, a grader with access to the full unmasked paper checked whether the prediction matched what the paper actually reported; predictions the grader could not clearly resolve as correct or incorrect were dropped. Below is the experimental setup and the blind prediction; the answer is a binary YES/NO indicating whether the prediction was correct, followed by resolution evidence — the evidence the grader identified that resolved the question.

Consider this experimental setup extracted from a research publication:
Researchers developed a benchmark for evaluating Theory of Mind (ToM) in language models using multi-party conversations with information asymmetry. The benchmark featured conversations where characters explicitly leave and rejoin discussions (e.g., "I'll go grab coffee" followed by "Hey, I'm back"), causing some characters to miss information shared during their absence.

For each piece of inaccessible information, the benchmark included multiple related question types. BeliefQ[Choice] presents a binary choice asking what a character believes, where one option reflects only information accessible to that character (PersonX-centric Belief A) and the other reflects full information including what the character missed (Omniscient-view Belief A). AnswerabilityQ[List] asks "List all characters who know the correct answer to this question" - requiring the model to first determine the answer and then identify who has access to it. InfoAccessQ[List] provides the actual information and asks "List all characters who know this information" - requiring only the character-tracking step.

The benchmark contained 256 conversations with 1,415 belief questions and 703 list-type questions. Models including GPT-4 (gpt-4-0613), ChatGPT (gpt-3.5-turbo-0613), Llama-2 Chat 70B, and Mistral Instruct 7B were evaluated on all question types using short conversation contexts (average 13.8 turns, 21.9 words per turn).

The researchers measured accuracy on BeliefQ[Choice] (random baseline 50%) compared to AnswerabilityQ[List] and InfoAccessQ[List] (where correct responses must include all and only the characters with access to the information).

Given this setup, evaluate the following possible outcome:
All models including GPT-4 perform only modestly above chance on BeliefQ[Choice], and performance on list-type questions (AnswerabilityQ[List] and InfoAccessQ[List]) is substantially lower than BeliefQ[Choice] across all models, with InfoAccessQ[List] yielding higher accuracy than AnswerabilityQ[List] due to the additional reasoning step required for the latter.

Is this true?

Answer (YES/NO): NO